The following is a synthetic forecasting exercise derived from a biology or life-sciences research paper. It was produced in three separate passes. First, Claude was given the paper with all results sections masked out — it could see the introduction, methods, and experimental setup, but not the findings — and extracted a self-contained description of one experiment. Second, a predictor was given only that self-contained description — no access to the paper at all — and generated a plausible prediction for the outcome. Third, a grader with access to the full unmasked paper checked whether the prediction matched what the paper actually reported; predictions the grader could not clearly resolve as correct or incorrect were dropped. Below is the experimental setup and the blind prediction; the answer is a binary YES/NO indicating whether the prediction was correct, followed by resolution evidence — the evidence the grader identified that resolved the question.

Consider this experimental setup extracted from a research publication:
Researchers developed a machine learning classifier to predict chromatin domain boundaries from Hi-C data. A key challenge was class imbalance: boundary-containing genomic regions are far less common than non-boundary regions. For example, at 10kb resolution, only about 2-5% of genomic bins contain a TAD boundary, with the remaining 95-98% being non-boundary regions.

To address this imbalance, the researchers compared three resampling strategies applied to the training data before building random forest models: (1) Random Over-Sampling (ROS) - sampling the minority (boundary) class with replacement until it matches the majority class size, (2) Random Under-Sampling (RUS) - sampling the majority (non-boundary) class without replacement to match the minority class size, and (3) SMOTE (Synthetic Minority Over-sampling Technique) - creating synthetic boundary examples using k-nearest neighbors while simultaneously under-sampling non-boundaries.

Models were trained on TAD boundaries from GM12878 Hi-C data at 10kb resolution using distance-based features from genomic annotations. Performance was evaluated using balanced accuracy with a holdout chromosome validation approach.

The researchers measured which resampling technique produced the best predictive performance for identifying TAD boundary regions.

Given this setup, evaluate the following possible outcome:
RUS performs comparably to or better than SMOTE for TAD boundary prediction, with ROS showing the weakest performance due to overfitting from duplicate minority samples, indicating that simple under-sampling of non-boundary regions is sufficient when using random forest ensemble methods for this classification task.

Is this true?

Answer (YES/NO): YES